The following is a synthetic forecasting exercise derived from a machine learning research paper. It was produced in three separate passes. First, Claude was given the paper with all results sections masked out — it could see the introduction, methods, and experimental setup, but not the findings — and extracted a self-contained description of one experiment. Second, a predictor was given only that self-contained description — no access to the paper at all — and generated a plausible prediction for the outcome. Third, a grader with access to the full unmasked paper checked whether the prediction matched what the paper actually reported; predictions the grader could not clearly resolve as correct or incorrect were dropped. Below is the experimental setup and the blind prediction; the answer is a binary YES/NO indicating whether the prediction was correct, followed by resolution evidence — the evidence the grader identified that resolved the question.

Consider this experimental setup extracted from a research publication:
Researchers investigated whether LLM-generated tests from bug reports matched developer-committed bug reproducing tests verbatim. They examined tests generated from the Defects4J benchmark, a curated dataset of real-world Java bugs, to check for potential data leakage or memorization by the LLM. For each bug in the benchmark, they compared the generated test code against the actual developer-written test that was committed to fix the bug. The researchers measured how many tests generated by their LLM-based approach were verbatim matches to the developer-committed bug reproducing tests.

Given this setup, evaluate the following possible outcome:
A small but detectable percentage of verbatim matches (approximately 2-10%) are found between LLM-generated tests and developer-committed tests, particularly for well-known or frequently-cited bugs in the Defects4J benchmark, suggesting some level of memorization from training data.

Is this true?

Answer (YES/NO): NO